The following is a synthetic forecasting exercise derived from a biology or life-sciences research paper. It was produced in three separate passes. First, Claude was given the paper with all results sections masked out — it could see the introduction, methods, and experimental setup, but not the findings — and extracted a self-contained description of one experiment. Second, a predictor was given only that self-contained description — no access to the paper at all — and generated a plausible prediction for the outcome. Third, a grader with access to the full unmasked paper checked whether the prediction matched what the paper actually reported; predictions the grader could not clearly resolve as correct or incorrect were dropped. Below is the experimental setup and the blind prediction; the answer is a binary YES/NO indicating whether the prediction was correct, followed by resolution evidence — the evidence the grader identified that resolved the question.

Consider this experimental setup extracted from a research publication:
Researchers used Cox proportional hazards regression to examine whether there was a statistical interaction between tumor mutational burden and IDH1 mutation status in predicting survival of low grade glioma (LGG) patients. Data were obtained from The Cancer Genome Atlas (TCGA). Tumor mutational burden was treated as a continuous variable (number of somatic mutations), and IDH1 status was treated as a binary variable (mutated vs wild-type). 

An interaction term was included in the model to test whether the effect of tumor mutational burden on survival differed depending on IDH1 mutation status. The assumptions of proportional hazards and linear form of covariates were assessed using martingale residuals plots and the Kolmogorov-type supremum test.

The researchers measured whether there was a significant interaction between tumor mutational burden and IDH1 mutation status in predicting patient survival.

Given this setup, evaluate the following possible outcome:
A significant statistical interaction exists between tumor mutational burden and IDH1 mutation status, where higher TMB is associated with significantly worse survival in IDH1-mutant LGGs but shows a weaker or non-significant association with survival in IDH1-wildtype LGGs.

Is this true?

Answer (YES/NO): YES